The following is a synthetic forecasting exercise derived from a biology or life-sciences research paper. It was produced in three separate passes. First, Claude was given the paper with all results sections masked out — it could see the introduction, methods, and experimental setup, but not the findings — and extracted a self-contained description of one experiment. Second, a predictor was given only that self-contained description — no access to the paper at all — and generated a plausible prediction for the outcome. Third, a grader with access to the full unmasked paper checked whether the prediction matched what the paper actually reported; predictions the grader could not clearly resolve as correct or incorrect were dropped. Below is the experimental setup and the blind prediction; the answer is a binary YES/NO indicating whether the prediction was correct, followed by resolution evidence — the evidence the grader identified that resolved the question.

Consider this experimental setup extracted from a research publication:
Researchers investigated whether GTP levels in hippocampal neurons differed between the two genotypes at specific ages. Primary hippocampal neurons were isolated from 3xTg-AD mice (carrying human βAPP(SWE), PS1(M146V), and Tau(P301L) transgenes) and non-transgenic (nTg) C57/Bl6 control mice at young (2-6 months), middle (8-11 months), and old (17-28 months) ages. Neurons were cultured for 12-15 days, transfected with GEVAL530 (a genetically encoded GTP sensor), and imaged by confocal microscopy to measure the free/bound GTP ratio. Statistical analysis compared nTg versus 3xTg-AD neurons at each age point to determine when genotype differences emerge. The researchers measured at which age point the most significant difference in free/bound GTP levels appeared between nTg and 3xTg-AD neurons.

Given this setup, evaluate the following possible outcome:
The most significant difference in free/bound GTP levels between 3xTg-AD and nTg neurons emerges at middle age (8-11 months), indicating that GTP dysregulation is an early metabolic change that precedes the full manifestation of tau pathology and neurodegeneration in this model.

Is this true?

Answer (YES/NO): YES